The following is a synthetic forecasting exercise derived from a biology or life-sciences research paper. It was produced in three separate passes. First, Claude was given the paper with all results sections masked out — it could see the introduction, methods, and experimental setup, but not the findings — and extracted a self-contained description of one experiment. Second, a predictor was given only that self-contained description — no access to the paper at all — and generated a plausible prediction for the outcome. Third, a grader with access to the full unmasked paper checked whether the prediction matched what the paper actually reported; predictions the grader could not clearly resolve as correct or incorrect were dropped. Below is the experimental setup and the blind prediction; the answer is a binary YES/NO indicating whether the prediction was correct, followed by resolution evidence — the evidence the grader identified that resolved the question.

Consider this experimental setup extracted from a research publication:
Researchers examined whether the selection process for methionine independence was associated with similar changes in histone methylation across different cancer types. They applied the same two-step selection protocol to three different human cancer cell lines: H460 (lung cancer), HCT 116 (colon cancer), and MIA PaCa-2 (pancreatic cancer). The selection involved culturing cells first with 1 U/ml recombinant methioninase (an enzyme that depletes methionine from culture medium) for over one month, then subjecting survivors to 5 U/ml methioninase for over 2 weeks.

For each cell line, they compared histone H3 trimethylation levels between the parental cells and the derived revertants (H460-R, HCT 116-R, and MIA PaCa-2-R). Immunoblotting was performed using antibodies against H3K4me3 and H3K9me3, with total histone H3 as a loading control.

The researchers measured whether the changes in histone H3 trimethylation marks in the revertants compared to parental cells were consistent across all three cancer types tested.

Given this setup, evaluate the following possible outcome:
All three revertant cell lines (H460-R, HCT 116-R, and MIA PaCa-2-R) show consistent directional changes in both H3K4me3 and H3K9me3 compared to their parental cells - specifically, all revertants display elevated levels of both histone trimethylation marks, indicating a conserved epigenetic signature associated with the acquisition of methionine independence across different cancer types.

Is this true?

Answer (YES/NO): NO